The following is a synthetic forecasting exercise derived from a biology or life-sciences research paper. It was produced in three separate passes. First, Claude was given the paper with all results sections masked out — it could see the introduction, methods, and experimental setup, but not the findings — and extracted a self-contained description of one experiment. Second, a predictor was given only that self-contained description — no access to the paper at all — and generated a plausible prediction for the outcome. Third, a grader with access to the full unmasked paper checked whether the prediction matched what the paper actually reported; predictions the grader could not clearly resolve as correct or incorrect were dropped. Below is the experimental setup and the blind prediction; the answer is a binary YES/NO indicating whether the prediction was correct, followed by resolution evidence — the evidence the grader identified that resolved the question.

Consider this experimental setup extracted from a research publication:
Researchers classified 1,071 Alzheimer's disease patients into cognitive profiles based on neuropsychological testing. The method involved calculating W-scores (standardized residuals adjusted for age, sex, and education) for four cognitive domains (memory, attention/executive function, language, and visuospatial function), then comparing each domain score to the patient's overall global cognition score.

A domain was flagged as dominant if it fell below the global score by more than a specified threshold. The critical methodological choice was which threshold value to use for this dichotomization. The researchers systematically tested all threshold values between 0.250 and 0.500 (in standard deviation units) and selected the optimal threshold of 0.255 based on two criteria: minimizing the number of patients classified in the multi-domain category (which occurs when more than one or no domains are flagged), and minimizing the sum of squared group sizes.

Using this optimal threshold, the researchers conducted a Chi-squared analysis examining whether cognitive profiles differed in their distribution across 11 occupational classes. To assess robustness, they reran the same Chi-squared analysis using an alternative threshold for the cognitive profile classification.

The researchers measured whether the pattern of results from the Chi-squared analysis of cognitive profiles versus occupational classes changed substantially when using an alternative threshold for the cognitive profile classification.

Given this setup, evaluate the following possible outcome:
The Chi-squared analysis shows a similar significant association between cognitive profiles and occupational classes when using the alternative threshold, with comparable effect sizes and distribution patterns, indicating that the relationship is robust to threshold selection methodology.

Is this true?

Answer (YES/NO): NO